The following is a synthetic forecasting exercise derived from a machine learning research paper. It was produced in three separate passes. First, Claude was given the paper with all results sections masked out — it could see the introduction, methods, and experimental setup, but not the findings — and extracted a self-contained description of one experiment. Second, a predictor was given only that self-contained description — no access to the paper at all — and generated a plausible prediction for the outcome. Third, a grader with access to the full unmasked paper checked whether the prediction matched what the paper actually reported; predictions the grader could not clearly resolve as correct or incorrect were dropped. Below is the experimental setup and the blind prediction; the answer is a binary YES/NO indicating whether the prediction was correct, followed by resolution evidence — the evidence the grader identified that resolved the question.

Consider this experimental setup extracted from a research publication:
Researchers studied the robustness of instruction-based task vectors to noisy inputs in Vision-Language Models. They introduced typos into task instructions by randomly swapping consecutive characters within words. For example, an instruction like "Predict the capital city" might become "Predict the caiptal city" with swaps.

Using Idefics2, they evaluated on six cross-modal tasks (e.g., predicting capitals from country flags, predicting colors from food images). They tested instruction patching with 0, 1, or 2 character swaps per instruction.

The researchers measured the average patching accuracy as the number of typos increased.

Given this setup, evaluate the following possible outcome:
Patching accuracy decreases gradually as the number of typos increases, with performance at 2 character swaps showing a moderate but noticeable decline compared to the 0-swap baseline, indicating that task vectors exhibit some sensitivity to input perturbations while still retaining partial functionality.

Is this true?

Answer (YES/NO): YES